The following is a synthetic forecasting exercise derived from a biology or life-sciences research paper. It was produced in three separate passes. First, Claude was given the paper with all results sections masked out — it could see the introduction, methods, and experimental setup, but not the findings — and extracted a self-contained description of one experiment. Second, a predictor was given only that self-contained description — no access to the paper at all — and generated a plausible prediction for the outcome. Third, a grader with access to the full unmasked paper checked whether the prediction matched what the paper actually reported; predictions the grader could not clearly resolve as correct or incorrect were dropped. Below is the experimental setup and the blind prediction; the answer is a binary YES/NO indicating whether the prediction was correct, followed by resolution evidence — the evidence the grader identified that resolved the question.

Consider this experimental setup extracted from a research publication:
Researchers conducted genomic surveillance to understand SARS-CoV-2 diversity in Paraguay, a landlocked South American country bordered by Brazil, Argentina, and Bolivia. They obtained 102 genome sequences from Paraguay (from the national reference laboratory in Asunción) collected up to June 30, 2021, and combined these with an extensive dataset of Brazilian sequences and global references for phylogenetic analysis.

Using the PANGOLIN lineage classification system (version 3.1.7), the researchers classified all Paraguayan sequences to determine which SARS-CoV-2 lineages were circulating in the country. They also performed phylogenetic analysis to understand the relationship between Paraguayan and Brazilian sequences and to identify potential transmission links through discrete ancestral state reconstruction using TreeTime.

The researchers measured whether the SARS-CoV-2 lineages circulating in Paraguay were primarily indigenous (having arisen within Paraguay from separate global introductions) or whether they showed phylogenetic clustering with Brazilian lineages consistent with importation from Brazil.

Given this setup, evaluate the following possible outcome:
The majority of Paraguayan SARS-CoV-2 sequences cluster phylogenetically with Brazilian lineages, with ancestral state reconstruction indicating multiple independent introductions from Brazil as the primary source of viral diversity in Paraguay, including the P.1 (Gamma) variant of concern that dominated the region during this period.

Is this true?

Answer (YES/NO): YES